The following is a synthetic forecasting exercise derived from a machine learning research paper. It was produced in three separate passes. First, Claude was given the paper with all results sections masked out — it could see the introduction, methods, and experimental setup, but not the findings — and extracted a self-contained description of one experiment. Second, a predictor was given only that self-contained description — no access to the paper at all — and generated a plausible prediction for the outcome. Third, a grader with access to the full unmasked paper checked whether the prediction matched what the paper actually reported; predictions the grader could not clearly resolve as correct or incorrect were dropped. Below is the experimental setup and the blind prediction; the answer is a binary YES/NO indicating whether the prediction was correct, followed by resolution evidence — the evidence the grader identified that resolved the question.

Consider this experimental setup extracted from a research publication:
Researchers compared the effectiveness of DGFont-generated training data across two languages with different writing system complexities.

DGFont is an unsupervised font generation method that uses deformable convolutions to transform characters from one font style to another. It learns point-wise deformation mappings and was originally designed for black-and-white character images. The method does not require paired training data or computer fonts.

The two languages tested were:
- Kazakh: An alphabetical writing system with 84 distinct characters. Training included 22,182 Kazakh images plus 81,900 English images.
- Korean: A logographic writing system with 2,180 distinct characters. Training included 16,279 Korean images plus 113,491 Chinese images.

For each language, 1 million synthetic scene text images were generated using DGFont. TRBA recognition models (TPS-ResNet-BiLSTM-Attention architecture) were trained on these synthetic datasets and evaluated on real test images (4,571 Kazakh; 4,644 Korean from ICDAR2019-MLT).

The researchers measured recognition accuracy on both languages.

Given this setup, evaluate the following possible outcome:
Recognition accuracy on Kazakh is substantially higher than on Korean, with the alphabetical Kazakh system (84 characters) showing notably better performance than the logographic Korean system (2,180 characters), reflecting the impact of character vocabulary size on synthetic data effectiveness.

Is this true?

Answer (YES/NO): YES